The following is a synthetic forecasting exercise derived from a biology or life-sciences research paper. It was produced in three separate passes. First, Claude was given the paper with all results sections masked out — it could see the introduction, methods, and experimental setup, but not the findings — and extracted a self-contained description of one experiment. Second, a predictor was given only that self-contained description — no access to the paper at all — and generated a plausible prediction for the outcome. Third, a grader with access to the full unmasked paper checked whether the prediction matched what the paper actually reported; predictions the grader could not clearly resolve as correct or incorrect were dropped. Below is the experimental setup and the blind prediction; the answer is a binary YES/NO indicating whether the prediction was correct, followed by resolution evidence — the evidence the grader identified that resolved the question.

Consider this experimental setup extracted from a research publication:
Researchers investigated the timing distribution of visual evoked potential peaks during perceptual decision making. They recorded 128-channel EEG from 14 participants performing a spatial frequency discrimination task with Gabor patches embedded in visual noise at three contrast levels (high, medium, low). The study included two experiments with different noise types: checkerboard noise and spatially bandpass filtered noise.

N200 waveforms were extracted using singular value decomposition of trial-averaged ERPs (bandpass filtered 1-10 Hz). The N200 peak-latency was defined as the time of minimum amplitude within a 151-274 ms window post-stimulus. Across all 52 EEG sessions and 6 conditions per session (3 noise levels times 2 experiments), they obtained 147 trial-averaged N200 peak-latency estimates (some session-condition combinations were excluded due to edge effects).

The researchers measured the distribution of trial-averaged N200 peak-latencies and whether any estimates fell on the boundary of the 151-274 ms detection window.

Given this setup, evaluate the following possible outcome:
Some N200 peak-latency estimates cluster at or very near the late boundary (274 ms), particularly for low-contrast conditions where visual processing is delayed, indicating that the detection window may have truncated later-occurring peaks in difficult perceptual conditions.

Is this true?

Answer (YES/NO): NO